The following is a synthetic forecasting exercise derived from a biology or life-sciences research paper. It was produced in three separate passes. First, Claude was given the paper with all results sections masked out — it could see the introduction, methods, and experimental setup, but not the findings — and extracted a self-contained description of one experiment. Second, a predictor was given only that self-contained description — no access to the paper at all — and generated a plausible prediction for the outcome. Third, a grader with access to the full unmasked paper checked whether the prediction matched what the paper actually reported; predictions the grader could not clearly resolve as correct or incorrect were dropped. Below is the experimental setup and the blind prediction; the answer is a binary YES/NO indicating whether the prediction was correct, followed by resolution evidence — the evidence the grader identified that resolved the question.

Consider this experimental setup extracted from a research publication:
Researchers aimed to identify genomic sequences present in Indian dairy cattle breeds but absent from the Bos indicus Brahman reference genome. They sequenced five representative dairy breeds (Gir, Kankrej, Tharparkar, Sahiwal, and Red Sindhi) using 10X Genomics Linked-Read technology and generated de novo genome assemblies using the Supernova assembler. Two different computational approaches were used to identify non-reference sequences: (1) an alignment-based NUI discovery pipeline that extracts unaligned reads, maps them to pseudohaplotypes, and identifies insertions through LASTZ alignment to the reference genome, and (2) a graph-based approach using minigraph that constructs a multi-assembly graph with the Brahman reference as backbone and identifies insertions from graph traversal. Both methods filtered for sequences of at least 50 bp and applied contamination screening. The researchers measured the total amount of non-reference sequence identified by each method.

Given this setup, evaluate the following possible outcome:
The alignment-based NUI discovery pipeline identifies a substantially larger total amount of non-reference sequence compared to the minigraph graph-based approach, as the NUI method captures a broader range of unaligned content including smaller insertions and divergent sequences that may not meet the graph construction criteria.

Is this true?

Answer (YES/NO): NO